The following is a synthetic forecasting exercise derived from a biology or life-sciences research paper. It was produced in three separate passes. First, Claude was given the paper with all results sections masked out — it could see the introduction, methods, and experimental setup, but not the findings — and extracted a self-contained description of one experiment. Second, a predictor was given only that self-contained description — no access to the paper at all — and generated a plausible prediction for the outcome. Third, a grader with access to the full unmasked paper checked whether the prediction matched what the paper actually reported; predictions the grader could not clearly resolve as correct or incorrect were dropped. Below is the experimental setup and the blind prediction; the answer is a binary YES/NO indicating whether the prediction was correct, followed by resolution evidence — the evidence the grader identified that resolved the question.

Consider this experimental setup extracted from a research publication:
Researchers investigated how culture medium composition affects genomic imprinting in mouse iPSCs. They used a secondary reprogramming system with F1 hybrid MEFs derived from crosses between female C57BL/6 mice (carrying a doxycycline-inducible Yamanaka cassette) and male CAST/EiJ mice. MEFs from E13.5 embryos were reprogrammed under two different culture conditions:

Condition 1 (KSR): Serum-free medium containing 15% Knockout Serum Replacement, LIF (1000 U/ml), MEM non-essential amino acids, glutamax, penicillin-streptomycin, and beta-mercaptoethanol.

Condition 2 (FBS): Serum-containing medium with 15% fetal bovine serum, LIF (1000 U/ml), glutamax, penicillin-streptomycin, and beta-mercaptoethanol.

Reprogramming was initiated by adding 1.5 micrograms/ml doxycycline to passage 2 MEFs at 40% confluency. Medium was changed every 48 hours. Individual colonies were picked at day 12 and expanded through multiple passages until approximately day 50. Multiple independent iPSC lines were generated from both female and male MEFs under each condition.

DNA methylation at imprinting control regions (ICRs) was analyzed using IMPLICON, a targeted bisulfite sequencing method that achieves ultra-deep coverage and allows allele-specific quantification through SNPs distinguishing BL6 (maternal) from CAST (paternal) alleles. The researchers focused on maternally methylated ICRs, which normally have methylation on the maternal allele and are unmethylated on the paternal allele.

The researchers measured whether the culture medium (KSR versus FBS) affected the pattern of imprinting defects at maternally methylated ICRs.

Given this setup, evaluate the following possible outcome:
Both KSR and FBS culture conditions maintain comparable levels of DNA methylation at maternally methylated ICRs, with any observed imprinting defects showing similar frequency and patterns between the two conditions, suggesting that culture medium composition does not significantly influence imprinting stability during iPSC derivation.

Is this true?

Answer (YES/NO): NO